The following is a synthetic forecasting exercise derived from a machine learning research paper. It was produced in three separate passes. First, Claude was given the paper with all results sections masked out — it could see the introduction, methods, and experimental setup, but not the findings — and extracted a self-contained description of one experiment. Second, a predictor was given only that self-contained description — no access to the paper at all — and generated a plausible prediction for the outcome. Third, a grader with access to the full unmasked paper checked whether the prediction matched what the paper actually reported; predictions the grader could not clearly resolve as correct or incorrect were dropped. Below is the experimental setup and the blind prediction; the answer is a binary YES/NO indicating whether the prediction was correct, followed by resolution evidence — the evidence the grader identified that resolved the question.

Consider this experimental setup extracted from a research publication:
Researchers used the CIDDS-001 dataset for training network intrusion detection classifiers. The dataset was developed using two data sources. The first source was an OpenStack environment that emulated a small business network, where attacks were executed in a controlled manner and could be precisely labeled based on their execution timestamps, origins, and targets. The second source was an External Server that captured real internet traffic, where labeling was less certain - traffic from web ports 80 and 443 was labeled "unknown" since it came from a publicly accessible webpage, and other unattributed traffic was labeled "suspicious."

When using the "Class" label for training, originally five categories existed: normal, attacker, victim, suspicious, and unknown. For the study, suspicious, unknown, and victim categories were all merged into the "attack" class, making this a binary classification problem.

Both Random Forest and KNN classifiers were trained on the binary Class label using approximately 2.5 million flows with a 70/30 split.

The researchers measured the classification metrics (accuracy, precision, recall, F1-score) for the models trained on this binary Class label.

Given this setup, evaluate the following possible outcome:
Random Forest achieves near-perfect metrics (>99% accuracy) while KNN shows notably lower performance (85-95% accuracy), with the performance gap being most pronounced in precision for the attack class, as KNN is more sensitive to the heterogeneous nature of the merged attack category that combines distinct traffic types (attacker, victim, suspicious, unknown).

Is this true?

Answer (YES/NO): NO